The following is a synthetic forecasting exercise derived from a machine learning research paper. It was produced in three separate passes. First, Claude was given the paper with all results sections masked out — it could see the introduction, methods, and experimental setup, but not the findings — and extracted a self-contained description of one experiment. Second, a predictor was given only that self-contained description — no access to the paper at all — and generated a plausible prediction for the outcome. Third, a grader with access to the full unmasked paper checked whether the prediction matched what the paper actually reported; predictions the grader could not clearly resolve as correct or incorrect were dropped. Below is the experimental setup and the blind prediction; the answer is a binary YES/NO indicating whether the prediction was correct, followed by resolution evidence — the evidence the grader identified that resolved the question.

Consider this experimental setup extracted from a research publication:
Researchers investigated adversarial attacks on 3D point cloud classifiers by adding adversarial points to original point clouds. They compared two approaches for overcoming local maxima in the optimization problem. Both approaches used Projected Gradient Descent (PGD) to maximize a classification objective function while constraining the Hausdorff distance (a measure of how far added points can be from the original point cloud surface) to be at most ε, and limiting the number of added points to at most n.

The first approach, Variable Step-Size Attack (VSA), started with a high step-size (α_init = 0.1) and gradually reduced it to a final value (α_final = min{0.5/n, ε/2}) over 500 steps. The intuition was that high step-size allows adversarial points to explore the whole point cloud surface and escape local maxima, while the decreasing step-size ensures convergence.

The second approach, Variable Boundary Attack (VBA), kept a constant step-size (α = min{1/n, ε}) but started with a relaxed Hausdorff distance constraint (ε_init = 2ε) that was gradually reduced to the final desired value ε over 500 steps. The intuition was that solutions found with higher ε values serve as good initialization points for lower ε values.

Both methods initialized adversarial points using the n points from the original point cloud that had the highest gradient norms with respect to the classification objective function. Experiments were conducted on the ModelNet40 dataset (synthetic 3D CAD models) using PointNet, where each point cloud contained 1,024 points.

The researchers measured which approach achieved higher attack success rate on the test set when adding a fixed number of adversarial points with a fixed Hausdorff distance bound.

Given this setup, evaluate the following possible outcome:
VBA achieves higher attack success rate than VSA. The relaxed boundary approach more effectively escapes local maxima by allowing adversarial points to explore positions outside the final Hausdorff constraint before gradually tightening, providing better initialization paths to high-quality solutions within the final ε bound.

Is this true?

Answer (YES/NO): NO